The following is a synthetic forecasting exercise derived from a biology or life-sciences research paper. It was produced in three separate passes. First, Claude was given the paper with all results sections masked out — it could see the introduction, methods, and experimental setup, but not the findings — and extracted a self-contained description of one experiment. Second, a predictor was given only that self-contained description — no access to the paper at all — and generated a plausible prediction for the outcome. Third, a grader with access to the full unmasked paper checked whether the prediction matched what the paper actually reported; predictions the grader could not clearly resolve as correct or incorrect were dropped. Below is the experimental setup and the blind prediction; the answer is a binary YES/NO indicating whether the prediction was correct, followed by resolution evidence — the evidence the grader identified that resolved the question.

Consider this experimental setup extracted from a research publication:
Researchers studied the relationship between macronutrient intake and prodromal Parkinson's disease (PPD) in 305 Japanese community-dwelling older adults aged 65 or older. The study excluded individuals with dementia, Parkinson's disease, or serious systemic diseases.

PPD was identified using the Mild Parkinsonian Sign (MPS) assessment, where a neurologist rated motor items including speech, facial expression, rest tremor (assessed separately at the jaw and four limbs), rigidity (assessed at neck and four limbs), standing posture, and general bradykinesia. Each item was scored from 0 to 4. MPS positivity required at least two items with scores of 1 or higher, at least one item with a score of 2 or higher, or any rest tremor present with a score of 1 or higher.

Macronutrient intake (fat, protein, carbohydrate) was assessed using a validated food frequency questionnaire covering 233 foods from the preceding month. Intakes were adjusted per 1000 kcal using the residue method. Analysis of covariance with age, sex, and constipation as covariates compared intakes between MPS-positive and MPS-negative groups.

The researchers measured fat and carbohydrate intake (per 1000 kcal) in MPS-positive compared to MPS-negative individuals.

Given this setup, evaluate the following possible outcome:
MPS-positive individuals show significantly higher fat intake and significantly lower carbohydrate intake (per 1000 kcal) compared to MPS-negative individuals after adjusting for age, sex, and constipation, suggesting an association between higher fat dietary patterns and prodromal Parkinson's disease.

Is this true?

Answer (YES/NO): NO